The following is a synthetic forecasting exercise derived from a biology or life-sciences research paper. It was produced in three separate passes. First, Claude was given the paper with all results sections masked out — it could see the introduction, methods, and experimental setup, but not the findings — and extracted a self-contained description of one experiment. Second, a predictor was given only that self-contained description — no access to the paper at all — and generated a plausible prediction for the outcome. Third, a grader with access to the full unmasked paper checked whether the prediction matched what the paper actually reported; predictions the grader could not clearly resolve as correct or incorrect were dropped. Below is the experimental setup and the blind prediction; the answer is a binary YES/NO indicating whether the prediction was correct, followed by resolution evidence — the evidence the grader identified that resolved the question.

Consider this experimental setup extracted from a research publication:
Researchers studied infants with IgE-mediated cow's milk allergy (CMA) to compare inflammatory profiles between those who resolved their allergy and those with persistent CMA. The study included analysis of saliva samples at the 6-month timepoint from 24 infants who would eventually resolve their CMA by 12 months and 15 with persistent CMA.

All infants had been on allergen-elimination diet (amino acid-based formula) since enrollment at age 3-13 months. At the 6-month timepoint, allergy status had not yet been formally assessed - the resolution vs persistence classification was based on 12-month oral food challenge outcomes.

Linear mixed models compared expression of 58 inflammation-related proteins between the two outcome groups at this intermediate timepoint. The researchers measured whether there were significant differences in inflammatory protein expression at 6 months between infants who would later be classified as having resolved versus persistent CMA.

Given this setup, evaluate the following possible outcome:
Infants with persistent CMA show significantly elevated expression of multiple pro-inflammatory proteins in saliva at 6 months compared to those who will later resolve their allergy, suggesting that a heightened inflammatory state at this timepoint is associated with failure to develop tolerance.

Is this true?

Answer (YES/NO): NO